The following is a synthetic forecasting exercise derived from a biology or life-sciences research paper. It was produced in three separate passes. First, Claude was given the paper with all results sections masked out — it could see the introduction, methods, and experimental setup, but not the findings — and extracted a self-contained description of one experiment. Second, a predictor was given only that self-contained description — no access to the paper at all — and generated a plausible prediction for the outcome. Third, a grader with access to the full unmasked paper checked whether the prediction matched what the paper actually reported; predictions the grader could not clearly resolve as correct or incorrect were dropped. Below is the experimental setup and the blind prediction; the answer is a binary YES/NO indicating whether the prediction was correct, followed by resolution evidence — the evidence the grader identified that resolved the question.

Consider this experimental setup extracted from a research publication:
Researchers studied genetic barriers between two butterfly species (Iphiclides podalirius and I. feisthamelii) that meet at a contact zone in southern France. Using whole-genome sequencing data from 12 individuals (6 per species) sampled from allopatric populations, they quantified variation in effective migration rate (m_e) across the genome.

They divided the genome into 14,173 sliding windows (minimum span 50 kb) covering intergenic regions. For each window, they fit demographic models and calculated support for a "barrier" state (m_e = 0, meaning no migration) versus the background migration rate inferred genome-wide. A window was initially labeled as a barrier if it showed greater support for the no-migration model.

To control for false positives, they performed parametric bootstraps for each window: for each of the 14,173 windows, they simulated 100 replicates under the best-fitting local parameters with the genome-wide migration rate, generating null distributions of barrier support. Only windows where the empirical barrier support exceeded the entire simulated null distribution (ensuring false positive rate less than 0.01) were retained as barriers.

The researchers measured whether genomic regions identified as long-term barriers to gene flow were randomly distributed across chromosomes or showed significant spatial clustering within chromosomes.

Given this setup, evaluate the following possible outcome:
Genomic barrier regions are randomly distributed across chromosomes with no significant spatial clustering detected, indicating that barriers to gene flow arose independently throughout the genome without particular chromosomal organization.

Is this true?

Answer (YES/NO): NO